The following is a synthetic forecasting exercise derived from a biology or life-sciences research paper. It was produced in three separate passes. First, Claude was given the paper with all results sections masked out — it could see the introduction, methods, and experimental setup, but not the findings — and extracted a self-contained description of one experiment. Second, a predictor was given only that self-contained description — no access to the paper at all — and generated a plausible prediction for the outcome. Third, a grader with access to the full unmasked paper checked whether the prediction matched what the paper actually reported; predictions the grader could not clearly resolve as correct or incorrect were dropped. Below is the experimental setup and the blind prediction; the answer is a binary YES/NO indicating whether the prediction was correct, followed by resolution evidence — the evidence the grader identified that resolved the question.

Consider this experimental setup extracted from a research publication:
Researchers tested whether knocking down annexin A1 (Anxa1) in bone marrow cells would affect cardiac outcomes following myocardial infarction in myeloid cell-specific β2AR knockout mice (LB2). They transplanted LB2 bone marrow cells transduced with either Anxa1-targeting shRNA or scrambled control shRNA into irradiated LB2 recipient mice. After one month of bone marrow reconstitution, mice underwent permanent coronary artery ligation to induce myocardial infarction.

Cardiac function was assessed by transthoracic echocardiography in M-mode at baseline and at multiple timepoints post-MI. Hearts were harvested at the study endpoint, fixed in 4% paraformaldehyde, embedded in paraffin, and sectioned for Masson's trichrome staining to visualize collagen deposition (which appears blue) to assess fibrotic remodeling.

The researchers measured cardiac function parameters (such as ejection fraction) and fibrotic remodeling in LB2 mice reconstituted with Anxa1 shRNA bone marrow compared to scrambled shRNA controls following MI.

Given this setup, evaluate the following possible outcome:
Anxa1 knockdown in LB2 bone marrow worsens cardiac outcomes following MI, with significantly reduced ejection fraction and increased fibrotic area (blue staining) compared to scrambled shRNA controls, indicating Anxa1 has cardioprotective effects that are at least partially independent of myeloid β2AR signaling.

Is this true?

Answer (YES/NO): YES